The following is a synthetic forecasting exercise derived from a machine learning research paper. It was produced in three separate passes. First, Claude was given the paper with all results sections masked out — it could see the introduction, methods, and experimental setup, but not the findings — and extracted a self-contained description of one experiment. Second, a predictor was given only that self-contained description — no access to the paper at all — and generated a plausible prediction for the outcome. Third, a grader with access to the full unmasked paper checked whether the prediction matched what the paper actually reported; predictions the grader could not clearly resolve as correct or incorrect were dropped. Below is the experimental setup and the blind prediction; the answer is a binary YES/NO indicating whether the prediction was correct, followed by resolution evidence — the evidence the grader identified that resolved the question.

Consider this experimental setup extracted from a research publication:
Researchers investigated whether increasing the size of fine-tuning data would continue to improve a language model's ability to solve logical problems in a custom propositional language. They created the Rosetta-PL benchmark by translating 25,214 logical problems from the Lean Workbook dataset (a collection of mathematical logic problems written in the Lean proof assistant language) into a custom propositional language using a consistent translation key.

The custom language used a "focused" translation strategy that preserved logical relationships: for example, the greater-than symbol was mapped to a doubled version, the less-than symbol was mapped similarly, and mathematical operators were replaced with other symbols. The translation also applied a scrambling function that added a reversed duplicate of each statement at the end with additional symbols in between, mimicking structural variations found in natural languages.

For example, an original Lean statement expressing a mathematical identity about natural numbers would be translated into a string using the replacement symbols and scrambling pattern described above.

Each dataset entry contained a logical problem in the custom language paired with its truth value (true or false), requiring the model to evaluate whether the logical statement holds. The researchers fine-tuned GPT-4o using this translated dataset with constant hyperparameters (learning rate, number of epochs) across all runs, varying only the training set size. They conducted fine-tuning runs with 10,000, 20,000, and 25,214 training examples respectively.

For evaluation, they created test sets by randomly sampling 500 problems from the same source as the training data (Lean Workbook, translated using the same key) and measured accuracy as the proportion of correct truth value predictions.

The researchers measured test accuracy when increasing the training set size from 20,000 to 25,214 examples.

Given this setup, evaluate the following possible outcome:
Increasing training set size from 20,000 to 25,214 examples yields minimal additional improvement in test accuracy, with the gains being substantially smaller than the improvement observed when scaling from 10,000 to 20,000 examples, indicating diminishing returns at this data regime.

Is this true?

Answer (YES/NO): NO